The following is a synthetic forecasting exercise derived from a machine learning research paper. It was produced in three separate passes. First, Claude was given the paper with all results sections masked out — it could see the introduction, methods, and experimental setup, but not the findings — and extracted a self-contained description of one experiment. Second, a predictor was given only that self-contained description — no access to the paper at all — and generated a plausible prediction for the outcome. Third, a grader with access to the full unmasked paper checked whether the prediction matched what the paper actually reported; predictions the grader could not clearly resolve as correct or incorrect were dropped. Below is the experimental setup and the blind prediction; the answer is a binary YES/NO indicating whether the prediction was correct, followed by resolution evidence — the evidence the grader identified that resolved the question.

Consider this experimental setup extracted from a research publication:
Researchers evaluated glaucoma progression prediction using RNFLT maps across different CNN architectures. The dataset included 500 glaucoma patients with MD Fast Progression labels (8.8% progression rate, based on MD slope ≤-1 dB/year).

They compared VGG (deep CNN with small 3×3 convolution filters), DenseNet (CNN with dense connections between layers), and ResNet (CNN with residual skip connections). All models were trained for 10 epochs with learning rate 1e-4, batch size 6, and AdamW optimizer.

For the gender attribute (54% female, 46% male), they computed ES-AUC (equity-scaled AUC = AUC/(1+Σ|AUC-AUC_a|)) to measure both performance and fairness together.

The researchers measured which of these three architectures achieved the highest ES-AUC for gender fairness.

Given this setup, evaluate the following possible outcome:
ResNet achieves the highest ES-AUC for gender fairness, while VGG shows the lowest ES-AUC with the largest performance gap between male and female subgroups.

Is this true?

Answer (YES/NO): NO